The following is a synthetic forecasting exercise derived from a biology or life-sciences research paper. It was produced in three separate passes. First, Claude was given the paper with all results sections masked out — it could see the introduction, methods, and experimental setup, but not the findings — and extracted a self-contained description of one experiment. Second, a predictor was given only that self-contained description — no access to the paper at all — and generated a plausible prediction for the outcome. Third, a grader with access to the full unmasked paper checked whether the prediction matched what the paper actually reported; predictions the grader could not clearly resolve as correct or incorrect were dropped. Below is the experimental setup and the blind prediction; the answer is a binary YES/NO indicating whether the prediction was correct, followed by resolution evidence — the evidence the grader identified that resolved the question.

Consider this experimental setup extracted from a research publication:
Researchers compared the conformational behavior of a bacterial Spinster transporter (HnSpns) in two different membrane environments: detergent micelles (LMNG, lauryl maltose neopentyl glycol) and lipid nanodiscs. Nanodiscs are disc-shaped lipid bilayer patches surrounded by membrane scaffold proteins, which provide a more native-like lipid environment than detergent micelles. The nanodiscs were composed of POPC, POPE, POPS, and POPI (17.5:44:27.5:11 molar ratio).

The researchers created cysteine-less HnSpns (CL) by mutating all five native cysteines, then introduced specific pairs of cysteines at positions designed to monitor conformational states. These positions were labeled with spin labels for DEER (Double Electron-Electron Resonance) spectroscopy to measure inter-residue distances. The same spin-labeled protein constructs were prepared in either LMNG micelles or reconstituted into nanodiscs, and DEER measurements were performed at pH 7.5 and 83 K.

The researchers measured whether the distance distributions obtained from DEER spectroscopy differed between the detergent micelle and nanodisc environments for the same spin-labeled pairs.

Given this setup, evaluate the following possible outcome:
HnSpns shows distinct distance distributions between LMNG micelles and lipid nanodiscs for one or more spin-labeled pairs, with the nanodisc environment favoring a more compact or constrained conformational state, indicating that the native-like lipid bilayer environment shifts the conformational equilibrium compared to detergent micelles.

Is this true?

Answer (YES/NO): NO